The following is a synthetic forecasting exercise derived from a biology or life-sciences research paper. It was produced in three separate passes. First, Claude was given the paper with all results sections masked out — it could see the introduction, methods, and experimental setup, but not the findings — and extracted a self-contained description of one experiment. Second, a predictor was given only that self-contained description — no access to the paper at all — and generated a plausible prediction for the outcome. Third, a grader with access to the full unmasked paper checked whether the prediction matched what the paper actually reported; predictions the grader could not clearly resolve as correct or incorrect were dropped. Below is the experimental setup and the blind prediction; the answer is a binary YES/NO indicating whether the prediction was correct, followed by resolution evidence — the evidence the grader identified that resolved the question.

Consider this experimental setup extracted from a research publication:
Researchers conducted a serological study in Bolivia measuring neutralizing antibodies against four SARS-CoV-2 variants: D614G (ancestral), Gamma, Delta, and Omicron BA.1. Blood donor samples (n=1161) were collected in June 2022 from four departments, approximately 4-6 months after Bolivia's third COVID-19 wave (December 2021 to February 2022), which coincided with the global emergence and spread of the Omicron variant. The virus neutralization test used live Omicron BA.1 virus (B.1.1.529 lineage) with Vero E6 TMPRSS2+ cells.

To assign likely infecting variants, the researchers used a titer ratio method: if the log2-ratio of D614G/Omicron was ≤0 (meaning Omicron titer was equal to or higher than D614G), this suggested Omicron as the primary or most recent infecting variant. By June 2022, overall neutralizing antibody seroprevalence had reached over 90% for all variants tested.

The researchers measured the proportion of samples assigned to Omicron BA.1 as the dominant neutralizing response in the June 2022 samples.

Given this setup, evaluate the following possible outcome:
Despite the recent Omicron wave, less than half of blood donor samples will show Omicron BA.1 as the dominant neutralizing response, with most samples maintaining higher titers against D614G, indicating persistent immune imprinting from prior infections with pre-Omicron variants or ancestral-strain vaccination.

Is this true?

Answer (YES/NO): YES